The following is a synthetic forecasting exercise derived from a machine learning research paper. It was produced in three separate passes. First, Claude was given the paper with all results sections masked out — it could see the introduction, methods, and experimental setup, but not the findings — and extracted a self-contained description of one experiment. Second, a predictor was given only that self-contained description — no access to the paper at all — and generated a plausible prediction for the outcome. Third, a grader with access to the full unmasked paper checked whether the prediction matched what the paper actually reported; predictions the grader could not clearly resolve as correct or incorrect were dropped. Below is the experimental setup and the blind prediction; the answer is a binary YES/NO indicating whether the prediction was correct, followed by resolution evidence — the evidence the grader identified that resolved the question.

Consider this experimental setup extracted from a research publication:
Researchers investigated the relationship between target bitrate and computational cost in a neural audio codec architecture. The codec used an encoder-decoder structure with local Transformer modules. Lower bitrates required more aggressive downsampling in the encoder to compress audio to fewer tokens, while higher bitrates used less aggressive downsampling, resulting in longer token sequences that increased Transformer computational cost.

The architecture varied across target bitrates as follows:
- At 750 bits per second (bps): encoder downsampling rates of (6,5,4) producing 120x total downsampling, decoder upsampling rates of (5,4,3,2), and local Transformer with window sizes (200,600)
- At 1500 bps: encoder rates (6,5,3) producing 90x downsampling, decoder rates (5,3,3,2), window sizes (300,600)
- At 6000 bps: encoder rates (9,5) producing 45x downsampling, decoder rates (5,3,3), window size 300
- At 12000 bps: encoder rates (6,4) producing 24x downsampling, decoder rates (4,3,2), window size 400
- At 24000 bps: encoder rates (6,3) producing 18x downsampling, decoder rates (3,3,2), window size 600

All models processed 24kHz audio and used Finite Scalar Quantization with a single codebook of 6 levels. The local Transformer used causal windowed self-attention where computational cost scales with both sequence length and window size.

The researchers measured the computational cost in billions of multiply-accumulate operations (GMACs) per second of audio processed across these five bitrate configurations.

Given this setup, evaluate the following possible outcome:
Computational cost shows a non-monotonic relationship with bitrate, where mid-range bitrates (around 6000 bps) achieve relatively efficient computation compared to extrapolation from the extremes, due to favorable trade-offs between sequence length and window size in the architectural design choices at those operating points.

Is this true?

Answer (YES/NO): YES